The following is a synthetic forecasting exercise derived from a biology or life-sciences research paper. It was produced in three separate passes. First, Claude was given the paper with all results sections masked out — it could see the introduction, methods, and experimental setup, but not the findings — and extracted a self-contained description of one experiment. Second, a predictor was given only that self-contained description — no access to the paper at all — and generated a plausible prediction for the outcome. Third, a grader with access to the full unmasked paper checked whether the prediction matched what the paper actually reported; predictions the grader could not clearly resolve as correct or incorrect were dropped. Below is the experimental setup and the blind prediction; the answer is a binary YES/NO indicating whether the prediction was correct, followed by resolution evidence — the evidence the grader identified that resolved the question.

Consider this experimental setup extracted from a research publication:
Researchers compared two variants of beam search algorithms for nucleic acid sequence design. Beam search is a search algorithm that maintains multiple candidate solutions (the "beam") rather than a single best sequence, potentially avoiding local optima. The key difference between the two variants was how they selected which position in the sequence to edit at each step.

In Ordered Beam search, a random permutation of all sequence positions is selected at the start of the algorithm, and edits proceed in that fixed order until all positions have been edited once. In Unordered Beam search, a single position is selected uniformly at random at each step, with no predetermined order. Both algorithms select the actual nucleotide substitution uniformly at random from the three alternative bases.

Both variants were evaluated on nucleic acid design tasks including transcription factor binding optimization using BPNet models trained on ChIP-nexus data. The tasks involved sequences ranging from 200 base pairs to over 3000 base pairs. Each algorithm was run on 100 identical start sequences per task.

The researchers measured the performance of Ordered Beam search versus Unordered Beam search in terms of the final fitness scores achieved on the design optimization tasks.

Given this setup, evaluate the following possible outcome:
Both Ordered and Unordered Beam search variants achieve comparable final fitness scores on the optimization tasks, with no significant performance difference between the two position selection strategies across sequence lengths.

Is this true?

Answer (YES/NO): NO